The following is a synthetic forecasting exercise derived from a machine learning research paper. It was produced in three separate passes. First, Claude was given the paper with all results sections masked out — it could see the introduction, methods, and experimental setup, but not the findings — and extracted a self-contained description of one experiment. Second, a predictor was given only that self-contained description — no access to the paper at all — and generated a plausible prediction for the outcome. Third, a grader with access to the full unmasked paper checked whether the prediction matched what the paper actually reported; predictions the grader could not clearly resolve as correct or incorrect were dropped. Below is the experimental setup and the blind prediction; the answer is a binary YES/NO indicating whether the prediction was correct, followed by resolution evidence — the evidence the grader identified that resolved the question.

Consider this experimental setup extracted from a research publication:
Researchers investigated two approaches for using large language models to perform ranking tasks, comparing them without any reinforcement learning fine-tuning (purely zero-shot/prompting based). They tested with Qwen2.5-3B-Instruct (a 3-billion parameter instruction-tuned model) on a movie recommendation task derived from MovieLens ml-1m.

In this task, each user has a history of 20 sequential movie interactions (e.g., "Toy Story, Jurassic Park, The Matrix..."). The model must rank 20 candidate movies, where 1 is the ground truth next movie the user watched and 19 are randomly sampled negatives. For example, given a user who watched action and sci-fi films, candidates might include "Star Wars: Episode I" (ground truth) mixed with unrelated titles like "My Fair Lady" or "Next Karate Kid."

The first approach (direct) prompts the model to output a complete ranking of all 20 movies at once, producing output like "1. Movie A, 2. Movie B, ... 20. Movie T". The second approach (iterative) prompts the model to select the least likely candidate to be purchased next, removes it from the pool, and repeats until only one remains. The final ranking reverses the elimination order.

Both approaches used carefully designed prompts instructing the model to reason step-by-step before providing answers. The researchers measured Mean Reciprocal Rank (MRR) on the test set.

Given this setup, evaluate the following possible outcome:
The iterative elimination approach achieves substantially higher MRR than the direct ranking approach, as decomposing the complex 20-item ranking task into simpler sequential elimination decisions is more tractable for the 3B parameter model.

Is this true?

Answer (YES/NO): YES